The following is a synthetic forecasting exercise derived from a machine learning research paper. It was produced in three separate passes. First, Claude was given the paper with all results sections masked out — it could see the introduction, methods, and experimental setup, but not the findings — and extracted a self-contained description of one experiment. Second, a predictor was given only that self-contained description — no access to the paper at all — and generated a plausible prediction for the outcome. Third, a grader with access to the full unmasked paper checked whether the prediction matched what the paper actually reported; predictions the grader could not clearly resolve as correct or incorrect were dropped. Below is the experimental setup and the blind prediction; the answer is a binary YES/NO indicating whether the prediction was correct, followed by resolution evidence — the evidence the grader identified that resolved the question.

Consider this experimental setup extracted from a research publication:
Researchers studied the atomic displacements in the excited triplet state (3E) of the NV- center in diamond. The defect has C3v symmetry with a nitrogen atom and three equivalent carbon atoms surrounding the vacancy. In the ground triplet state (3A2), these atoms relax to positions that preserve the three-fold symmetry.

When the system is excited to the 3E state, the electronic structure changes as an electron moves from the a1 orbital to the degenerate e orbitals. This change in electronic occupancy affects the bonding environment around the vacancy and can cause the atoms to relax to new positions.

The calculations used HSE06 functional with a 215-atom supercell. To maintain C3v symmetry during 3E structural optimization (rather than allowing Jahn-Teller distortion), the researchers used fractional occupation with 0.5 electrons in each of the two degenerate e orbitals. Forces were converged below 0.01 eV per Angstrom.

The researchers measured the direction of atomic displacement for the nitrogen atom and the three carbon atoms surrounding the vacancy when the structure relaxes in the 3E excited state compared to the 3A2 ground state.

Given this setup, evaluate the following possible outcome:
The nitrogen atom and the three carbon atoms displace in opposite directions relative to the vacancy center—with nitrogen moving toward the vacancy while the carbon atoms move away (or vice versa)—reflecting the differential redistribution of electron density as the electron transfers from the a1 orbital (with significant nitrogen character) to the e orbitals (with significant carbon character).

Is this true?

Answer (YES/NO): YES